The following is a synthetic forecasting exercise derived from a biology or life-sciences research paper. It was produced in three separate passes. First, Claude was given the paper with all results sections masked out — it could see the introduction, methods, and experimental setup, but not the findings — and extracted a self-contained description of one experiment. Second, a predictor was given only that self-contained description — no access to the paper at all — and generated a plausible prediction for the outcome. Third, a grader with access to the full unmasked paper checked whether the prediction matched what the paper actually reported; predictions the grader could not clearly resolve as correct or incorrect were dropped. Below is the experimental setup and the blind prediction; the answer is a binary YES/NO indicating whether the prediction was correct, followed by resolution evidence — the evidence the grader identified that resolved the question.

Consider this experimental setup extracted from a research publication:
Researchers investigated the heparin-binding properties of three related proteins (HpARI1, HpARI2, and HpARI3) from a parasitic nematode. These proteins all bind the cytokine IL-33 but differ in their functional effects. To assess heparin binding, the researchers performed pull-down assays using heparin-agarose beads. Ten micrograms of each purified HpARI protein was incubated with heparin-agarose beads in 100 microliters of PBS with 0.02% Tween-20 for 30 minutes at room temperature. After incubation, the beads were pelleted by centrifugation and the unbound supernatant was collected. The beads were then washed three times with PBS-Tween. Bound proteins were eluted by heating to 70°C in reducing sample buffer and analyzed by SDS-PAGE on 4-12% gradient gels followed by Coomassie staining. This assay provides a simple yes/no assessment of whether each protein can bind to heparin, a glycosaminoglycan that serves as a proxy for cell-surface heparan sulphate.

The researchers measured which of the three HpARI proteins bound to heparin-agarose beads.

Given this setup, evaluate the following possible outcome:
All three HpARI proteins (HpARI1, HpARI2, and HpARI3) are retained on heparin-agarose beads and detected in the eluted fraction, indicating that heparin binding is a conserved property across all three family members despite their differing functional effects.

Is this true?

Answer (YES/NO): NO